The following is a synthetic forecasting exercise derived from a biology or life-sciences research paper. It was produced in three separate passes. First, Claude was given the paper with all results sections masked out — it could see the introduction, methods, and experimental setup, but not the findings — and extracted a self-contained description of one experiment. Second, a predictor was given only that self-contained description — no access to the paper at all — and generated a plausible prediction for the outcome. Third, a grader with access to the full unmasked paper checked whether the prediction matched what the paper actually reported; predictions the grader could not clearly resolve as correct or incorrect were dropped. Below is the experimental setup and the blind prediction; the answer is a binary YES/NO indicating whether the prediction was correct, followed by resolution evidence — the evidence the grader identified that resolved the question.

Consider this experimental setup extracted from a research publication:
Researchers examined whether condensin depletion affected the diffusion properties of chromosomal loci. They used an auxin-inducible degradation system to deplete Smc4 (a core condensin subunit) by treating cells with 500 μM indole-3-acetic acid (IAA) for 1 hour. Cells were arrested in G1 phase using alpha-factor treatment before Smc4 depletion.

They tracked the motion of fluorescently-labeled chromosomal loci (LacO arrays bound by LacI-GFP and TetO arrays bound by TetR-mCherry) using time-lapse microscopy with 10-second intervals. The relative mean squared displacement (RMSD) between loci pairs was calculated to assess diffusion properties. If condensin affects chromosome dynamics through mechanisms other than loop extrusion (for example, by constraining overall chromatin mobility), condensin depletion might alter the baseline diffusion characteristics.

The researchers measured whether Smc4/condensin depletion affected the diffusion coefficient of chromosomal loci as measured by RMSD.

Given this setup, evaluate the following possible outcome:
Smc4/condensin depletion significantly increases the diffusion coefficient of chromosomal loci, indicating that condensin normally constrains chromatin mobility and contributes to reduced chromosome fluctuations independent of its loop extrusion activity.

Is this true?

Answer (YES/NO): NO